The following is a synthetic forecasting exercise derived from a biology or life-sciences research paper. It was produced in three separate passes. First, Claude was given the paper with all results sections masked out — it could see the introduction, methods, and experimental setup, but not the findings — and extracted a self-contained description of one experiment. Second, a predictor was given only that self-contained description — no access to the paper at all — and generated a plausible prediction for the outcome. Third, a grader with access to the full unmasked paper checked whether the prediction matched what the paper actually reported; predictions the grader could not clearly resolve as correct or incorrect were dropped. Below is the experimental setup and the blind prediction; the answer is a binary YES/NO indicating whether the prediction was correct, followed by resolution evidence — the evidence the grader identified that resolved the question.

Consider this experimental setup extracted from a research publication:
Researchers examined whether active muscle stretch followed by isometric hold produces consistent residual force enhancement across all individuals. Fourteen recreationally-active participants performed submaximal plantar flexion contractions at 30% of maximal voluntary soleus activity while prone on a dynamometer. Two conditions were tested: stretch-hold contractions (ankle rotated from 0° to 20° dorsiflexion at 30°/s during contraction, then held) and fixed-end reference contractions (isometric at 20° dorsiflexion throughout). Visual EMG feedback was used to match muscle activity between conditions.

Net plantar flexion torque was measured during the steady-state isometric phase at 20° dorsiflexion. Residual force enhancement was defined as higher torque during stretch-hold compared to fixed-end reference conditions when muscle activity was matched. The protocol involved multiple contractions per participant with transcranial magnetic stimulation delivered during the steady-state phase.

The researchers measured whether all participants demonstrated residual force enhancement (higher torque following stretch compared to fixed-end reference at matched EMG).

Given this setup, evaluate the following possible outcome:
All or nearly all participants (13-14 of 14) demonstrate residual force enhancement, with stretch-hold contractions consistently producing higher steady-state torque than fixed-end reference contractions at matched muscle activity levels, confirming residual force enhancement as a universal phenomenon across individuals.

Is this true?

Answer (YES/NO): NO